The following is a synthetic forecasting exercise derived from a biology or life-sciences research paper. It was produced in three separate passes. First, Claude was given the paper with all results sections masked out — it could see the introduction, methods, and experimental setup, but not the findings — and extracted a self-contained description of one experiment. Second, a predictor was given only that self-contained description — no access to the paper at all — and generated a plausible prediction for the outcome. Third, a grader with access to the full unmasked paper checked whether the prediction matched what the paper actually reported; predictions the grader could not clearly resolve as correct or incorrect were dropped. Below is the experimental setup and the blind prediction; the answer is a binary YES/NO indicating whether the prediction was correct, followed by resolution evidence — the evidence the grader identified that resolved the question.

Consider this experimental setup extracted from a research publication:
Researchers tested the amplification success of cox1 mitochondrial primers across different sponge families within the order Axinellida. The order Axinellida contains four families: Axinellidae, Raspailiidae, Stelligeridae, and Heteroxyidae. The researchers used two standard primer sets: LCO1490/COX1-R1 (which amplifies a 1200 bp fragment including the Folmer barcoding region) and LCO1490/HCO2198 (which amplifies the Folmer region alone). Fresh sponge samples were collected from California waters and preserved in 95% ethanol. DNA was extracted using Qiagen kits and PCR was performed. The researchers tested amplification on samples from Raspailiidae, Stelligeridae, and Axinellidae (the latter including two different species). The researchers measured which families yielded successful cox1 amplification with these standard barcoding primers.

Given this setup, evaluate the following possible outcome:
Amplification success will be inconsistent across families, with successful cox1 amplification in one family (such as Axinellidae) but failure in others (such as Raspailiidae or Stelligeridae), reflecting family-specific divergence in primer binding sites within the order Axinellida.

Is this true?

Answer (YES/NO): NO